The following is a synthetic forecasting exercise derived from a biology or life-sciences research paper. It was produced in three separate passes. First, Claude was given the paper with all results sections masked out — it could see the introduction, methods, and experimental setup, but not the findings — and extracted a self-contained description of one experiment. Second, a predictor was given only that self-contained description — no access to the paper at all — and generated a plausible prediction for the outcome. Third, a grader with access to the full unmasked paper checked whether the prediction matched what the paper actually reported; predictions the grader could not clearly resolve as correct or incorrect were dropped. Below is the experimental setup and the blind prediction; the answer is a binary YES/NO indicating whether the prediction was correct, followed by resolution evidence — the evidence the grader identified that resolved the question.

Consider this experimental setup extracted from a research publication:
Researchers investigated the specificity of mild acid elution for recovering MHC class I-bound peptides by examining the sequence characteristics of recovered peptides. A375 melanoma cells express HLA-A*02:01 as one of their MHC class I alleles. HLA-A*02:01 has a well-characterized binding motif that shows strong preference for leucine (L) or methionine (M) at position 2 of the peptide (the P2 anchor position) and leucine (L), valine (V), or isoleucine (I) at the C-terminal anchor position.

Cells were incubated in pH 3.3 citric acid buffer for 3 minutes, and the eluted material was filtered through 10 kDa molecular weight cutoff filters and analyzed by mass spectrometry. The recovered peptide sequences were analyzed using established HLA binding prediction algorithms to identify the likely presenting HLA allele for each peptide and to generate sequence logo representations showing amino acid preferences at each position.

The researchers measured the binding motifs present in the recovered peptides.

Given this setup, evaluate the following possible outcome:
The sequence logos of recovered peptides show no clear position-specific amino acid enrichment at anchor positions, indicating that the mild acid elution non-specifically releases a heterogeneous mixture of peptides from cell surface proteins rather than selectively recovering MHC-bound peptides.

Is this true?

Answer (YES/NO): NO